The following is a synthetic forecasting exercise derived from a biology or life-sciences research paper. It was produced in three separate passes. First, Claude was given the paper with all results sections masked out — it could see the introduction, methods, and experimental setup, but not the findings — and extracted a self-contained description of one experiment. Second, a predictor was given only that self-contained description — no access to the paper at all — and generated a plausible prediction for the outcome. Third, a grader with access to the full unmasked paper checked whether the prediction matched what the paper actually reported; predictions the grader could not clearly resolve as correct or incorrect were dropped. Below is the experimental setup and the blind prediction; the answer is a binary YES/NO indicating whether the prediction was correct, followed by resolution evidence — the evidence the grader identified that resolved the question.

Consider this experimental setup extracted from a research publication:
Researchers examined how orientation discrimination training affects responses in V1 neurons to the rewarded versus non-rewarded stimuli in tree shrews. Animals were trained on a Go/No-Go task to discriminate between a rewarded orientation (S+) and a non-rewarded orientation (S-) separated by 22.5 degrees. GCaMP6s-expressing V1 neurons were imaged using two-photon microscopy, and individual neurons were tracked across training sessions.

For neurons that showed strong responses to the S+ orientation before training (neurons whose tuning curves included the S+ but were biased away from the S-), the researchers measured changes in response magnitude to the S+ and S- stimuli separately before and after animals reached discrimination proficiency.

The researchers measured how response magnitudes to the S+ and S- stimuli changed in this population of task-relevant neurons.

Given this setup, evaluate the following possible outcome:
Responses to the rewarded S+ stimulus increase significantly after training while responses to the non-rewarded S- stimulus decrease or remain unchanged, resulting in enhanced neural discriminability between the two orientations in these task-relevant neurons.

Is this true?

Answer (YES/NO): YES